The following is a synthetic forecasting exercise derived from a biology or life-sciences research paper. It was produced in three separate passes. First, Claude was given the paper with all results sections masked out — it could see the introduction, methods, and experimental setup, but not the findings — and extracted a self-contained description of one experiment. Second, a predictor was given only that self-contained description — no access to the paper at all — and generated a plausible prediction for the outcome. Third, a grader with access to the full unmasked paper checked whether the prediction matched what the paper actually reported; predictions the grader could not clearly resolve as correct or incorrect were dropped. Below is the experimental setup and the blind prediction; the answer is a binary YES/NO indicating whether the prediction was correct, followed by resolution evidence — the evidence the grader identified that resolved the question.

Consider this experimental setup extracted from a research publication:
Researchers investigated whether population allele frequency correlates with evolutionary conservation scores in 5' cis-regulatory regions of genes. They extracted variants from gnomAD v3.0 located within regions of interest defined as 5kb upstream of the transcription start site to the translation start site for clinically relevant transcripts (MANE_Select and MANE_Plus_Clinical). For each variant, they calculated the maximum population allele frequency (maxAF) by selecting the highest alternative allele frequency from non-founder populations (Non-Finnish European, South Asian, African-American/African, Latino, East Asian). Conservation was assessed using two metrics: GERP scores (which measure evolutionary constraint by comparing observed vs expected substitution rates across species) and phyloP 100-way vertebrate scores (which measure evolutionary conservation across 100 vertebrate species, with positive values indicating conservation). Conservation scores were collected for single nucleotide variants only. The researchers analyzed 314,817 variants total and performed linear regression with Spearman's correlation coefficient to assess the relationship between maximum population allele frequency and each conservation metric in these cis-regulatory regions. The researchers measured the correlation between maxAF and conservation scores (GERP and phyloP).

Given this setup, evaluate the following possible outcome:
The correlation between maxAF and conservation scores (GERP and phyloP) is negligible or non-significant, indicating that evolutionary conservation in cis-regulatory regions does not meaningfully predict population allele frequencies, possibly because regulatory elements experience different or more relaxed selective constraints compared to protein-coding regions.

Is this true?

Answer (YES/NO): NO